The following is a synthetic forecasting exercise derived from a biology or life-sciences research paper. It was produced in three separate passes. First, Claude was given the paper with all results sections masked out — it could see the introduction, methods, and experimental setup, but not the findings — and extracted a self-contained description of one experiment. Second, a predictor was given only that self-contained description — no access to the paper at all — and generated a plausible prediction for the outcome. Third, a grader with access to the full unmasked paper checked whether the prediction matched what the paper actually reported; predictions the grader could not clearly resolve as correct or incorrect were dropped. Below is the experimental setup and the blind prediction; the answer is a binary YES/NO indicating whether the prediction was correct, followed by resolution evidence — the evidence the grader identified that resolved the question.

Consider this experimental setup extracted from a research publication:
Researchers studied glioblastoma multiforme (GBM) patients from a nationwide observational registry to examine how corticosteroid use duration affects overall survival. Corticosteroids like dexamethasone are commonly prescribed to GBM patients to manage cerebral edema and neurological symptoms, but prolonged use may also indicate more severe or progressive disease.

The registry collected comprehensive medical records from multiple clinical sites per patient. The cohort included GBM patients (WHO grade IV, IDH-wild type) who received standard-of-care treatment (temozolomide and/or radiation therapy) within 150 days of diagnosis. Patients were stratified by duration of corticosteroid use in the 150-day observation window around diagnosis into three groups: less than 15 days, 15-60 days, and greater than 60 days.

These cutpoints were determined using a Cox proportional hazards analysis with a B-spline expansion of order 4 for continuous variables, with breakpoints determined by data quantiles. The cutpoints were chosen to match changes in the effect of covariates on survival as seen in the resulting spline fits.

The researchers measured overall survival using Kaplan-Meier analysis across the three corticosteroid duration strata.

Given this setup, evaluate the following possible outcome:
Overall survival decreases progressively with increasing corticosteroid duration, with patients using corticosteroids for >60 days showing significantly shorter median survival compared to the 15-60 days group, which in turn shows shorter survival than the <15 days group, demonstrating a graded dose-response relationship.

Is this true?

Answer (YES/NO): NO